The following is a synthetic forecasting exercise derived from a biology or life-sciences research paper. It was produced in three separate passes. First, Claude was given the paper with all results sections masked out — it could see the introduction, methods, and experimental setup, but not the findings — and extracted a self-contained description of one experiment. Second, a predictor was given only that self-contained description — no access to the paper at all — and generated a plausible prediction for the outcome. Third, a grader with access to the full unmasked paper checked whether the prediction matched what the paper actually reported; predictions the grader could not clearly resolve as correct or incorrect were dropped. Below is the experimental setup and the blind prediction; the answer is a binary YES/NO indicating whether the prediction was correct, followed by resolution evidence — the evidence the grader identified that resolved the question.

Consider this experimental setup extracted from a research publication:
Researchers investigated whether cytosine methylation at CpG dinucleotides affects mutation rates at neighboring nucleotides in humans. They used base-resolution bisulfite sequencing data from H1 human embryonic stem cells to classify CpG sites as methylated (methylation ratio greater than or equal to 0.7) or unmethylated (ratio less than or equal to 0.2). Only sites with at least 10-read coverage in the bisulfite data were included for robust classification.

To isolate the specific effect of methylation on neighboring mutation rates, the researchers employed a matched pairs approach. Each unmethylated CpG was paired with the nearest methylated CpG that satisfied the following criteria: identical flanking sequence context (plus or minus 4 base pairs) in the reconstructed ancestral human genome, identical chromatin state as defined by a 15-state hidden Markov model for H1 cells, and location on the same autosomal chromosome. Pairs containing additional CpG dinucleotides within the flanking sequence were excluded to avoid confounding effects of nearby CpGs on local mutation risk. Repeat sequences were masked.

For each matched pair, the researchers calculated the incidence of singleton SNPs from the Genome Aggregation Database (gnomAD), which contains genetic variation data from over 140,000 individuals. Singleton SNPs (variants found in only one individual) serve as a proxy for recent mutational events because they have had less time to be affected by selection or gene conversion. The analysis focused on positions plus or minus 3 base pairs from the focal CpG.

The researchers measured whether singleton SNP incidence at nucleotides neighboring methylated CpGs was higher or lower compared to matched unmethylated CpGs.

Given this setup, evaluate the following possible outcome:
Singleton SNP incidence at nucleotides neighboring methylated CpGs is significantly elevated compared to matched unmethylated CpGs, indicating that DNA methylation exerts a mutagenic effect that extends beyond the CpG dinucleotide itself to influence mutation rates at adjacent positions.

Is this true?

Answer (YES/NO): NO